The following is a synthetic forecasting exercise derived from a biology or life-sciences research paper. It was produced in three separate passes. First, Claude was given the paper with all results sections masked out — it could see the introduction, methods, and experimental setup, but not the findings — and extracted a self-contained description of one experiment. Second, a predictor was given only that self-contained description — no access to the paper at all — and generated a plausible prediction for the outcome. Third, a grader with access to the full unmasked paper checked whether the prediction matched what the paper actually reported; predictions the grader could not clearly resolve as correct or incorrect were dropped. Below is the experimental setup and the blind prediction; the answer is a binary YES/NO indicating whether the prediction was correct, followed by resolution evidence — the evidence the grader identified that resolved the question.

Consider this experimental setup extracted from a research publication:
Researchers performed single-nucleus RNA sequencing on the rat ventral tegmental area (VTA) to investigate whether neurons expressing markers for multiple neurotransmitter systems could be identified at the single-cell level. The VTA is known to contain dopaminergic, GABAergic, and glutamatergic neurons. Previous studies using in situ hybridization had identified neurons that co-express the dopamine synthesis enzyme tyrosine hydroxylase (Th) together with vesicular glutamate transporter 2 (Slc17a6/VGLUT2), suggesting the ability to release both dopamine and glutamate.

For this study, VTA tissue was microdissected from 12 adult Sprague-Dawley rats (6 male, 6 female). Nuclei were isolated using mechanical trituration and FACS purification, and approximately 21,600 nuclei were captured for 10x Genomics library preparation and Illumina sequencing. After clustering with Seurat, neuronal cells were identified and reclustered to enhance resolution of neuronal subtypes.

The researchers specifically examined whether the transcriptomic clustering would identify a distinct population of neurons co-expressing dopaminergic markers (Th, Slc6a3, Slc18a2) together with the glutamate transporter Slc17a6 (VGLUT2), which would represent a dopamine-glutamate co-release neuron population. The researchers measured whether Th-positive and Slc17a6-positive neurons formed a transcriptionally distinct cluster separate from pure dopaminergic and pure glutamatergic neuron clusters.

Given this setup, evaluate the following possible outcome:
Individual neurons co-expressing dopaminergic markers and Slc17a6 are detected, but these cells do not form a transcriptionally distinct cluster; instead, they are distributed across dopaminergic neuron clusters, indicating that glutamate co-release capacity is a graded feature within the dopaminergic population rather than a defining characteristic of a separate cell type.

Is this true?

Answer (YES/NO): NO